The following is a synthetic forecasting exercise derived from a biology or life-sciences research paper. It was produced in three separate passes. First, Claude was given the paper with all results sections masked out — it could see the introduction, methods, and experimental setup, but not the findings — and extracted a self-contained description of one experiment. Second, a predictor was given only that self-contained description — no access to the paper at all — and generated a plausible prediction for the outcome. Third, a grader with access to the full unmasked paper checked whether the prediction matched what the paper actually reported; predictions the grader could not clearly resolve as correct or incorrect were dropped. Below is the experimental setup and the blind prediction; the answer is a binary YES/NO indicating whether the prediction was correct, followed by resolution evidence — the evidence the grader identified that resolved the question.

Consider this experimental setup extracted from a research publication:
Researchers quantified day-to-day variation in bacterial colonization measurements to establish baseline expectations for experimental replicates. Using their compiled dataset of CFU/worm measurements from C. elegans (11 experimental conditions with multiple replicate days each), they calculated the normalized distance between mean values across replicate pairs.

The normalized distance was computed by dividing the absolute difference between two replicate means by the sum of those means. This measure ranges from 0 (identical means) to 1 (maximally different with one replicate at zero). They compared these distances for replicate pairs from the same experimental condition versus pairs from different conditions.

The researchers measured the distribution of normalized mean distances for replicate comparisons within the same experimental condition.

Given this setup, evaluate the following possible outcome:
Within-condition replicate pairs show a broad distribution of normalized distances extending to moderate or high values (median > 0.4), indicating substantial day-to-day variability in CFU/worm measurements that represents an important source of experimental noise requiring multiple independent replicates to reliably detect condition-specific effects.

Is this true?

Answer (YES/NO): NO